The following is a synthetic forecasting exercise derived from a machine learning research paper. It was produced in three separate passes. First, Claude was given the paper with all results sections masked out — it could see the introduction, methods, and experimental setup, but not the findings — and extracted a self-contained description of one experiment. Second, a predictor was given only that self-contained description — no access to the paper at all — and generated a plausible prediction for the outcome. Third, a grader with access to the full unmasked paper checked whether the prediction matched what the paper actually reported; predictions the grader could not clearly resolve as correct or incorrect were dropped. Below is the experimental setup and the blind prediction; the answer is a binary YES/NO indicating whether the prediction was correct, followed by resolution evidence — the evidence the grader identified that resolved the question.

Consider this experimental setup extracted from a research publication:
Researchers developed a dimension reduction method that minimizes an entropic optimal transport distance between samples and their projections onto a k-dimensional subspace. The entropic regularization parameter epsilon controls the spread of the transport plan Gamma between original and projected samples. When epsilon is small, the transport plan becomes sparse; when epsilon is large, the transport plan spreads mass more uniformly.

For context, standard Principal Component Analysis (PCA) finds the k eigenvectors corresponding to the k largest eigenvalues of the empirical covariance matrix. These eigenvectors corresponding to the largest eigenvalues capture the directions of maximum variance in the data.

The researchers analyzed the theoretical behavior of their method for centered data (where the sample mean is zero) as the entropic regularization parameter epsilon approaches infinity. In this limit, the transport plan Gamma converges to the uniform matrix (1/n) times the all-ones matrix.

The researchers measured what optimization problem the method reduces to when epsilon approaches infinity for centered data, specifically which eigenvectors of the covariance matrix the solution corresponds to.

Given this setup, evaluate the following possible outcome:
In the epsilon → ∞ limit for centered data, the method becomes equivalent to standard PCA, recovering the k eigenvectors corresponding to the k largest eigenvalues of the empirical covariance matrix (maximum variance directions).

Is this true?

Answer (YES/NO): NO